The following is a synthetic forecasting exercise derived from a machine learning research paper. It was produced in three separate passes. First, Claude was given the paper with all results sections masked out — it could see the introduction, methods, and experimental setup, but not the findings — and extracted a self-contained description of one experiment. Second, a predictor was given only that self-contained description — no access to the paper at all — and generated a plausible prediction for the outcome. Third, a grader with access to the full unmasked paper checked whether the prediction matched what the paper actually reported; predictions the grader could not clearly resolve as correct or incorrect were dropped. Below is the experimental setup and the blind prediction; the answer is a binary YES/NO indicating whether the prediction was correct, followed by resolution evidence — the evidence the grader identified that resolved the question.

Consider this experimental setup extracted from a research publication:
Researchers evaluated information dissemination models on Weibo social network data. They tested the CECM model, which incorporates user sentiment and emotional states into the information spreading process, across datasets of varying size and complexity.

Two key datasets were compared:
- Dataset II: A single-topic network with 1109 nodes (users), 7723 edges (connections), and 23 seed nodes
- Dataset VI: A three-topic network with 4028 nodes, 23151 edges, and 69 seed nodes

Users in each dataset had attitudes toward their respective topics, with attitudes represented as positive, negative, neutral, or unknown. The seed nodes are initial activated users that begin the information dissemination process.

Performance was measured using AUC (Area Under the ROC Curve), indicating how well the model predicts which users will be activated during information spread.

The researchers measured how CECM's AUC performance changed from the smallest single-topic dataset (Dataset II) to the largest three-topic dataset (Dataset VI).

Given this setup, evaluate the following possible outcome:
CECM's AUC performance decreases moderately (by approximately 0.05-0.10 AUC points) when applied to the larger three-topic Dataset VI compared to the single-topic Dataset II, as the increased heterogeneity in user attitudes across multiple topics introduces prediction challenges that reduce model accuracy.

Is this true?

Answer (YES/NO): NO